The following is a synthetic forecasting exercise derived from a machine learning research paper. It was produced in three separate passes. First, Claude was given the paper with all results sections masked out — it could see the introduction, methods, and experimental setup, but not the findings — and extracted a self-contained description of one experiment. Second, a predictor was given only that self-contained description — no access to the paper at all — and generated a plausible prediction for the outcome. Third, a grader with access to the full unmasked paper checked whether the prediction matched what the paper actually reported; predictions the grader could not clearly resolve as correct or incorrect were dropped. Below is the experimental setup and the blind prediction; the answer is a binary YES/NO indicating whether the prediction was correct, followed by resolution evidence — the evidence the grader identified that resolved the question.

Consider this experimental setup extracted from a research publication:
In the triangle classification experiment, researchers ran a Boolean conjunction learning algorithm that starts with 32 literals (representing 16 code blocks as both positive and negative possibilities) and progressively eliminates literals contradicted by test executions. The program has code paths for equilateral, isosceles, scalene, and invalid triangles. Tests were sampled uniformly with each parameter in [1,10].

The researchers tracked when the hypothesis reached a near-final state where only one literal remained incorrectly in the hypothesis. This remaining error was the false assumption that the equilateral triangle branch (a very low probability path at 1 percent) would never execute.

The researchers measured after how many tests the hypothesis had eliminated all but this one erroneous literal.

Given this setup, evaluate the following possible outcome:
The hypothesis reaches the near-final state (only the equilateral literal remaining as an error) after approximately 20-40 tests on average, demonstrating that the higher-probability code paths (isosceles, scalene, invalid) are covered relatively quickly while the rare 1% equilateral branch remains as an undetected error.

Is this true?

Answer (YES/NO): NO